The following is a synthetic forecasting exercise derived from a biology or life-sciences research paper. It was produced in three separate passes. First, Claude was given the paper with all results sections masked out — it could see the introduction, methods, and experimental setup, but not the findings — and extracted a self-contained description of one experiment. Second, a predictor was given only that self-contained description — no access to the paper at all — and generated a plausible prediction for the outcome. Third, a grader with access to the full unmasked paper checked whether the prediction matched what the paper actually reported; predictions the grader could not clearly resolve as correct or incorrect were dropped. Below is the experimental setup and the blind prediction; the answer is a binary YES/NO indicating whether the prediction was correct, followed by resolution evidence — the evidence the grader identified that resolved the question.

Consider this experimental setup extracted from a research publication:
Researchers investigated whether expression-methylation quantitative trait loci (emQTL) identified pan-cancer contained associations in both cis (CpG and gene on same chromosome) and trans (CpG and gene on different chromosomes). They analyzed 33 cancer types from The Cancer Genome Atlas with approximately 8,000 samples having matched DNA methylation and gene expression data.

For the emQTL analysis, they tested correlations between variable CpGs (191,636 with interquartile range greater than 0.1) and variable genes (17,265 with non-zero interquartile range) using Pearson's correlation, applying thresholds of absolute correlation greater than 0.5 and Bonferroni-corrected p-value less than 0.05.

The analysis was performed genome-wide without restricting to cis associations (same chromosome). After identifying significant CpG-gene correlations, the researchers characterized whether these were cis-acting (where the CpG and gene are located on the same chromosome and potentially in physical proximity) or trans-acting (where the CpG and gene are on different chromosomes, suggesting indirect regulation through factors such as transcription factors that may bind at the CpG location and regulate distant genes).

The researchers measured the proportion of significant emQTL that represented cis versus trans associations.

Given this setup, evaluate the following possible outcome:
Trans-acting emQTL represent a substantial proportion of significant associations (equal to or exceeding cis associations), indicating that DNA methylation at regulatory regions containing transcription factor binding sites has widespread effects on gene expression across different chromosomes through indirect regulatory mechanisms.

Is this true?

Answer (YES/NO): YES